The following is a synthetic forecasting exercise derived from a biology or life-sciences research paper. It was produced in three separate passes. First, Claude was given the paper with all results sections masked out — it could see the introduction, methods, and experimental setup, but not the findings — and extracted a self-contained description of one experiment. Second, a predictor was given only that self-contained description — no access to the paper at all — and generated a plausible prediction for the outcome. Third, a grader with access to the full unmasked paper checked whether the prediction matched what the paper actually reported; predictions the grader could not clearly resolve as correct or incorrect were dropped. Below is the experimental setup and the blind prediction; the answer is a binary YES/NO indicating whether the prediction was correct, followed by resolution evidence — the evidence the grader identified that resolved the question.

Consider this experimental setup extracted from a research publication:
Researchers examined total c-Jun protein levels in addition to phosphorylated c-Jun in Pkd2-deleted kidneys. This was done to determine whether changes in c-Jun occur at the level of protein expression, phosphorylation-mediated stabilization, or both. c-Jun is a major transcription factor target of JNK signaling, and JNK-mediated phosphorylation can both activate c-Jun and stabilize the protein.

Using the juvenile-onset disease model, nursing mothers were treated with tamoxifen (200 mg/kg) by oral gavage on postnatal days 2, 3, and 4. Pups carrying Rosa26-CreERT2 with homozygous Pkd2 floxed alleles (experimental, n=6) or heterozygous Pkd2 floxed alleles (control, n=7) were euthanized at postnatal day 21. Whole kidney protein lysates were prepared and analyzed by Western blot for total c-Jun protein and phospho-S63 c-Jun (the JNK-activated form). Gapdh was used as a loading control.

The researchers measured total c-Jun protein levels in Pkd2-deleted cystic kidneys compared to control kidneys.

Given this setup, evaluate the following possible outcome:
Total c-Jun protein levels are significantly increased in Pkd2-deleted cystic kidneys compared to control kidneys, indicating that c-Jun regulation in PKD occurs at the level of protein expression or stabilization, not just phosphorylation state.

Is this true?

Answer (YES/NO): NO